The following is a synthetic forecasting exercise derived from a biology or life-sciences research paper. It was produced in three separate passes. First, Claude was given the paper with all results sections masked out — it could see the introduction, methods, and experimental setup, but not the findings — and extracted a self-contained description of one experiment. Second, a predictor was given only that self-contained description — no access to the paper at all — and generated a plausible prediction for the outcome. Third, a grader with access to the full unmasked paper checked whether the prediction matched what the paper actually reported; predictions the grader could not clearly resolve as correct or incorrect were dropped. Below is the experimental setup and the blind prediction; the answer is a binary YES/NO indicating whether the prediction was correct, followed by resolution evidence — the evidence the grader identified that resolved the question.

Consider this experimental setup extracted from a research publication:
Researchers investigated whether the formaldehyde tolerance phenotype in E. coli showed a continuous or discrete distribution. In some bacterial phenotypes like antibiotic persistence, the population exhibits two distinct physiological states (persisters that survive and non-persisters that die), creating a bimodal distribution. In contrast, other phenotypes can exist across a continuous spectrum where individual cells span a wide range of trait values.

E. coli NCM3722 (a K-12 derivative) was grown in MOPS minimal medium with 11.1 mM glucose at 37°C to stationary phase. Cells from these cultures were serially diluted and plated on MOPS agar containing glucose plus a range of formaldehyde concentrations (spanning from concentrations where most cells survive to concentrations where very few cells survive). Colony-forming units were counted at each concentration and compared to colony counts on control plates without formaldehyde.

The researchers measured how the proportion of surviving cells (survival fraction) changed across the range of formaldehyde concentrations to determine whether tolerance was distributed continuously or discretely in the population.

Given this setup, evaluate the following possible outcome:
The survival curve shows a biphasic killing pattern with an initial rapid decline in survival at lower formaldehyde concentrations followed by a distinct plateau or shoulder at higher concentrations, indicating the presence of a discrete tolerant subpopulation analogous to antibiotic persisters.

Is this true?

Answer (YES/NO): NO